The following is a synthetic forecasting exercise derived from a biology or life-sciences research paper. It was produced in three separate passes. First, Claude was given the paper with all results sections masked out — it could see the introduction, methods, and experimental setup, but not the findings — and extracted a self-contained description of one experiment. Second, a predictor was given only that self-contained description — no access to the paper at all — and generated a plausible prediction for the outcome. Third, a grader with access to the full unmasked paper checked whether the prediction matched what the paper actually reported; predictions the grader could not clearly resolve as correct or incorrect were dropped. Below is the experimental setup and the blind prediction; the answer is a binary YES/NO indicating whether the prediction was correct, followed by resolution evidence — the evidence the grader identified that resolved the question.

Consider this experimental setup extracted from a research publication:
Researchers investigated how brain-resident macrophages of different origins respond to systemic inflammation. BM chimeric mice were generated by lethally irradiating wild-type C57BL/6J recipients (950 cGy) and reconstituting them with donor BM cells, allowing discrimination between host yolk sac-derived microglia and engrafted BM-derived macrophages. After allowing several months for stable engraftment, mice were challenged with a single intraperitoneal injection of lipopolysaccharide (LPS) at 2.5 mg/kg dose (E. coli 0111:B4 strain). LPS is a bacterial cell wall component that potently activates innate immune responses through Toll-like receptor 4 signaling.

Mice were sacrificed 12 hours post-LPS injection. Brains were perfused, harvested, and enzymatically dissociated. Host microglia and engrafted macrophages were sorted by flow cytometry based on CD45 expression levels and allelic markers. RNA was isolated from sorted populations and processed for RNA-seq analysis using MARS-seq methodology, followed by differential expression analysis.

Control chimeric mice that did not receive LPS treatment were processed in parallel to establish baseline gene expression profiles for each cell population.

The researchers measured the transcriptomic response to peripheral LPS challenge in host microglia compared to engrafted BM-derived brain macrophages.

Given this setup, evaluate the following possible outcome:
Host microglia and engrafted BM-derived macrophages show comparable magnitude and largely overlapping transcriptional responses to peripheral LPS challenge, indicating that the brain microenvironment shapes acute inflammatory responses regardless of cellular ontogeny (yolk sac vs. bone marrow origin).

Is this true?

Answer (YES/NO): NO